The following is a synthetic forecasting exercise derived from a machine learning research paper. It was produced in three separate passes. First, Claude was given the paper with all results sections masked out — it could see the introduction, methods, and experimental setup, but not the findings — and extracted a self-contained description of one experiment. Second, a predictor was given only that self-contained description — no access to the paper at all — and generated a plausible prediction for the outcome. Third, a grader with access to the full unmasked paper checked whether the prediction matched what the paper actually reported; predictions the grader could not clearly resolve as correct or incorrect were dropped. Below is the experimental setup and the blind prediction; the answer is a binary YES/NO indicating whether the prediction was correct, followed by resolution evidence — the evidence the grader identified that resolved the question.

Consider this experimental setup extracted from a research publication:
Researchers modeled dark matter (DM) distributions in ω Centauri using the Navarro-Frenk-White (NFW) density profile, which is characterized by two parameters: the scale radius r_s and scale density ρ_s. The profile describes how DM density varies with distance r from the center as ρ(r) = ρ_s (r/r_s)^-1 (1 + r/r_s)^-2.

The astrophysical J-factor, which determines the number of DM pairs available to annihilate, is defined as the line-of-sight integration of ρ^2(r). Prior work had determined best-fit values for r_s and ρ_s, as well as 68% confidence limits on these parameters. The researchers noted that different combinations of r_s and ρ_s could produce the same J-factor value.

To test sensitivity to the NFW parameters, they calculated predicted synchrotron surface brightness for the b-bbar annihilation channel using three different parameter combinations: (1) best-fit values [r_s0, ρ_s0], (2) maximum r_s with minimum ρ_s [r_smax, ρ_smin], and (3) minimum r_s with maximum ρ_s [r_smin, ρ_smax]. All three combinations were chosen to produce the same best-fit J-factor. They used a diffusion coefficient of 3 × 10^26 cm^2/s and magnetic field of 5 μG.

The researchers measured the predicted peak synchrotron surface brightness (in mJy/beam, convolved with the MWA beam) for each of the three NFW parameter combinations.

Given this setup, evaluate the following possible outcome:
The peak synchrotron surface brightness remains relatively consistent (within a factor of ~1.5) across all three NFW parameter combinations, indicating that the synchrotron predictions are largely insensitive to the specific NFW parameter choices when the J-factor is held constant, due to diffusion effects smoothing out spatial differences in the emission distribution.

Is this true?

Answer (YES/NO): YES